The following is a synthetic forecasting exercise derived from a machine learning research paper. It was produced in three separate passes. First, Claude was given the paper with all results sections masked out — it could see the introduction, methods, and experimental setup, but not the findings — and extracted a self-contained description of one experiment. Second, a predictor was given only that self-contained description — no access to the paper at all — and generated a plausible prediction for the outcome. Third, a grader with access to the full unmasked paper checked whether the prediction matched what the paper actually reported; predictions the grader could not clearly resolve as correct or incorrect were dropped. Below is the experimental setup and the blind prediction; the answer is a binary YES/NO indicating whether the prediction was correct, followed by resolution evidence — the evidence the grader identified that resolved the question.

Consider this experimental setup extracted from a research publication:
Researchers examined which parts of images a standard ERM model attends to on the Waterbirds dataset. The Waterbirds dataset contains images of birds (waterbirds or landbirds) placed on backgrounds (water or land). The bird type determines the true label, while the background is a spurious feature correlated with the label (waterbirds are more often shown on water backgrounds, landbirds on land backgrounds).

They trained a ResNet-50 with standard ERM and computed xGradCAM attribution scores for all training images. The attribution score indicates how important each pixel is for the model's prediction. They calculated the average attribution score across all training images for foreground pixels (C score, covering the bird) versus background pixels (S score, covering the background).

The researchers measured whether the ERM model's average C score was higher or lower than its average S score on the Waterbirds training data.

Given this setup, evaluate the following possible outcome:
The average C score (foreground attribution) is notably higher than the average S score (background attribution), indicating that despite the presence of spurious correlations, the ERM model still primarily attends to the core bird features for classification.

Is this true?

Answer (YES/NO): YES